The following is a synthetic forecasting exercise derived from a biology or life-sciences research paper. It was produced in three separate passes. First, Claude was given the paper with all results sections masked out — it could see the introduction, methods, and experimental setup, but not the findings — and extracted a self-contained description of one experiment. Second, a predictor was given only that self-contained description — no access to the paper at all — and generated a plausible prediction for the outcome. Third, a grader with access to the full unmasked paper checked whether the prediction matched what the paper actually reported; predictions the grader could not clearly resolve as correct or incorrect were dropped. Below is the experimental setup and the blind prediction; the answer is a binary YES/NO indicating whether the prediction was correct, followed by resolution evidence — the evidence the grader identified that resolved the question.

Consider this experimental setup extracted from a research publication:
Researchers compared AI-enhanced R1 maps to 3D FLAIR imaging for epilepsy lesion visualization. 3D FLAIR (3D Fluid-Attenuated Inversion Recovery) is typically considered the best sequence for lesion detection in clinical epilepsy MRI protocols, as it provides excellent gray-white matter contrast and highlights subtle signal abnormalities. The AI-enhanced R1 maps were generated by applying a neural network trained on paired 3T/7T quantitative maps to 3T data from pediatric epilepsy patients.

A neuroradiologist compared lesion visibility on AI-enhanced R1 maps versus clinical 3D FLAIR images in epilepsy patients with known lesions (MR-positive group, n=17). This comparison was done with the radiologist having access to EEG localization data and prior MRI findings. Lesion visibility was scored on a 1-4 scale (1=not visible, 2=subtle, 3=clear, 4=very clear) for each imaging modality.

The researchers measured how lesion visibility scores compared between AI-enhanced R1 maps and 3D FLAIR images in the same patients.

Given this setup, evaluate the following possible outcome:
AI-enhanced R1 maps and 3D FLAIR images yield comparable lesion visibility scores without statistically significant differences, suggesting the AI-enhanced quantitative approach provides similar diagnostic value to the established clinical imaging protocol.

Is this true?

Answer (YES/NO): NO